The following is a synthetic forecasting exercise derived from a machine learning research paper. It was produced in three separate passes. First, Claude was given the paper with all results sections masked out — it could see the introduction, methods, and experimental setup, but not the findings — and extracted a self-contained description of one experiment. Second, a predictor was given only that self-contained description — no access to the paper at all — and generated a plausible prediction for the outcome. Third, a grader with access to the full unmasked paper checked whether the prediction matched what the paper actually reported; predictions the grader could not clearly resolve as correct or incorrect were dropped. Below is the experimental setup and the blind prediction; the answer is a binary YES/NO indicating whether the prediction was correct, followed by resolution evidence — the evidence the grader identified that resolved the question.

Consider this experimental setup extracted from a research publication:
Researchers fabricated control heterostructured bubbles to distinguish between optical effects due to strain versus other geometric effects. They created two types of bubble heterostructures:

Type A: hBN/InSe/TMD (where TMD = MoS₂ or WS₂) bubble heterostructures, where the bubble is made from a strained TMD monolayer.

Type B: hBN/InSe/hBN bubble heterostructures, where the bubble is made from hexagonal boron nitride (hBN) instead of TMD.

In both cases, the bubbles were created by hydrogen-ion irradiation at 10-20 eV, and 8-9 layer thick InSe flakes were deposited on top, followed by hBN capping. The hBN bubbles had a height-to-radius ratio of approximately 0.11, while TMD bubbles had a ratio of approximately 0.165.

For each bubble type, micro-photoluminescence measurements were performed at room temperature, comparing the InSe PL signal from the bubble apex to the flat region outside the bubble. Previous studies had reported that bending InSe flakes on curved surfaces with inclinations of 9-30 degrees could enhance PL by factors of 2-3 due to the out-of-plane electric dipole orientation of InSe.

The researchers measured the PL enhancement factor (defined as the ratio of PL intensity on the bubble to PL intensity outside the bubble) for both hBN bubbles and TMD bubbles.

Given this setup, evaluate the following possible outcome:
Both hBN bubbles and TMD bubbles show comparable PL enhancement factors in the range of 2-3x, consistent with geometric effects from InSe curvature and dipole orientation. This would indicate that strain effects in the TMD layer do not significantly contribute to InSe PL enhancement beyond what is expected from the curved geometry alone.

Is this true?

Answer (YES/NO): NO